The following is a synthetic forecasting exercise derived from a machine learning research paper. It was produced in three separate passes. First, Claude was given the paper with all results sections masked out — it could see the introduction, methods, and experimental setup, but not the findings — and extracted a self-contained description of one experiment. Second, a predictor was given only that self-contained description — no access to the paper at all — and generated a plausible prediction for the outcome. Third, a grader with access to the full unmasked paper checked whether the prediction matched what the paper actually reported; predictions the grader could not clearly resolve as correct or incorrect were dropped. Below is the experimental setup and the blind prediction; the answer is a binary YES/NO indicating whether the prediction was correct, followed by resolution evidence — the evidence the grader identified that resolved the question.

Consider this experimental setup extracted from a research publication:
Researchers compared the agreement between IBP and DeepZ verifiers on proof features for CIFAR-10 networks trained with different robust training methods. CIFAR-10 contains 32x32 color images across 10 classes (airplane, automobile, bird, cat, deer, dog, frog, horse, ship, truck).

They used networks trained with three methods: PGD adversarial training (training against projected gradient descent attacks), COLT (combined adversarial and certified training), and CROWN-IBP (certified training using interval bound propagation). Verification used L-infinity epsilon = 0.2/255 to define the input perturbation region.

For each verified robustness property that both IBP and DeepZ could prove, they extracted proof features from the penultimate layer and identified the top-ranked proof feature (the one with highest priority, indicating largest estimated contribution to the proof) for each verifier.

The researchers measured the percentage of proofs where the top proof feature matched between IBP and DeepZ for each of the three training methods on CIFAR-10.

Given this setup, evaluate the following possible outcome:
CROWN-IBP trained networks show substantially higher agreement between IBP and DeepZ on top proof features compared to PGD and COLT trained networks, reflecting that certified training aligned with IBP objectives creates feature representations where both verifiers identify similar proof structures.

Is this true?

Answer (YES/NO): NO